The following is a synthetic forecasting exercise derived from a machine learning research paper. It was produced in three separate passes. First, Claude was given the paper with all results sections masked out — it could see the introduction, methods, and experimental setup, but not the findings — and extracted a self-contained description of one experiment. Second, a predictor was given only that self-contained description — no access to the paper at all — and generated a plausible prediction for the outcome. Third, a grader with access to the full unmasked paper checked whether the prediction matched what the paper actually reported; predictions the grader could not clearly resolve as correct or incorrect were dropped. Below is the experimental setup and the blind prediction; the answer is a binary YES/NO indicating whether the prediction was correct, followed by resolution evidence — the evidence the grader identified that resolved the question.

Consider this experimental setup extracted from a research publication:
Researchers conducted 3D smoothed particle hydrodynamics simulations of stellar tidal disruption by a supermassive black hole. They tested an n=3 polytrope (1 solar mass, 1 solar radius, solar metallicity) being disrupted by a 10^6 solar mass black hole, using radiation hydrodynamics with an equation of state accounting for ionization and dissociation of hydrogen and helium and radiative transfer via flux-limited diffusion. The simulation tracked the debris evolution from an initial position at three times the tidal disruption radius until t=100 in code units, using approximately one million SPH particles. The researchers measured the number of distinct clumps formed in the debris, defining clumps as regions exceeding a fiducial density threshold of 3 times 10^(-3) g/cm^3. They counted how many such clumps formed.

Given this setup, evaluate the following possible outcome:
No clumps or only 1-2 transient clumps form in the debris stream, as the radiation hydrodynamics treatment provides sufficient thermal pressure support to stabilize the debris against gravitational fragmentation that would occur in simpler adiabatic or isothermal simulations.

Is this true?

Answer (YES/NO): NO